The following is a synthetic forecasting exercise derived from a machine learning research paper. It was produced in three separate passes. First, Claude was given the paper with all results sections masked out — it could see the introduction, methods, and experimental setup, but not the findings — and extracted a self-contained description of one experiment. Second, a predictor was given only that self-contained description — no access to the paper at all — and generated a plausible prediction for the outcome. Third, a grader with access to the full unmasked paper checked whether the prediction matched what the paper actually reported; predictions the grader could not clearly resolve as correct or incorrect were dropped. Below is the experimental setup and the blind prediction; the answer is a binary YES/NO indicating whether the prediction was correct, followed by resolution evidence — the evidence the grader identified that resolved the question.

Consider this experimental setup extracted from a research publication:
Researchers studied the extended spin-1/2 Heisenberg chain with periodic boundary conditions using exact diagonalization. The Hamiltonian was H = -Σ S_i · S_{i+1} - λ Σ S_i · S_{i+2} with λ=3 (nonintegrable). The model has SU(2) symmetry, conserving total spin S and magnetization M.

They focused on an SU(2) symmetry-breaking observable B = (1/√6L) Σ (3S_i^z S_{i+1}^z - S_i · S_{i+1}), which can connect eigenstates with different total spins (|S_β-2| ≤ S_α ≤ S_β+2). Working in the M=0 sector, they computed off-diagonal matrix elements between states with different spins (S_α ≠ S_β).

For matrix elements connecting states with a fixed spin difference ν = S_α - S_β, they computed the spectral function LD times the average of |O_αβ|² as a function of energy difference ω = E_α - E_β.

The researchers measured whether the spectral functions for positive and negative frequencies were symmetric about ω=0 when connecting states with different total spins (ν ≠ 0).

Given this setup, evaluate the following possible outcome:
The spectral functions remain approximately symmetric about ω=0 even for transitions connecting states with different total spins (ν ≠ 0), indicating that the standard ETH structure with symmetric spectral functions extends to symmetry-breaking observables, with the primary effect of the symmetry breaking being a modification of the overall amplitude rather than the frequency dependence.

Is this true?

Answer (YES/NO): NO